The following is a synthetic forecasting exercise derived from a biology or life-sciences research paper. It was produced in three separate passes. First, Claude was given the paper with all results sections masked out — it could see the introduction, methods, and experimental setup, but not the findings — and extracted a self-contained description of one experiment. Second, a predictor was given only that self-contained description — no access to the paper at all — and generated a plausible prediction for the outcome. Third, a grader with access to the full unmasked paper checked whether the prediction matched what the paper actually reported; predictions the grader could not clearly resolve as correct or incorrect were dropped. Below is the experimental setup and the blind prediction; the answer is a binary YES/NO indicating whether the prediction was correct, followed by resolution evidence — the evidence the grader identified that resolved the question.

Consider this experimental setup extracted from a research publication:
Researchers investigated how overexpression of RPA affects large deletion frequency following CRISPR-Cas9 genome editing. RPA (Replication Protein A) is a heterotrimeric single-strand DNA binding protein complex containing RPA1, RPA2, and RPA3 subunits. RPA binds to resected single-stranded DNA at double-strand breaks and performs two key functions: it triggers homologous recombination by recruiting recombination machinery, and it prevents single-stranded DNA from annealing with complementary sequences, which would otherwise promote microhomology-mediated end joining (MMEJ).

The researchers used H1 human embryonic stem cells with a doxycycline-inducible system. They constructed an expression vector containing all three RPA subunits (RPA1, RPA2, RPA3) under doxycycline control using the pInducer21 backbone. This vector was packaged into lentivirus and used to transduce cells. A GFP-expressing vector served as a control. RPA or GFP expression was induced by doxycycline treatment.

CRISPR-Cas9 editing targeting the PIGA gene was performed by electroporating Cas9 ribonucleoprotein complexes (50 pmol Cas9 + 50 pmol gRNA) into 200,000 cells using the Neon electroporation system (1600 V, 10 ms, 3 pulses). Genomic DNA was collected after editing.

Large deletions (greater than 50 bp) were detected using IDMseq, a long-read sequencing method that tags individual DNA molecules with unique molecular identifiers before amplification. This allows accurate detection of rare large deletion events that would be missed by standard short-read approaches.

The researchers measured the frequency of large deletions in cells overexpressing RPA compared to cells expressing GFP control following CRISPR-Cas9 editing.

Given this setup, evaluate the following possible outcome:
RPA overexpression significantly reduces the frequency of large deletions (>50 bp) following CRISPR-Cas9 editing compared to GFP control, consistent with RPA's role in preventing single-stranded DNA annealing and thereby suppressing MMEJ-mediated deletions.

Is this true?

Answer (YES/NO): YES